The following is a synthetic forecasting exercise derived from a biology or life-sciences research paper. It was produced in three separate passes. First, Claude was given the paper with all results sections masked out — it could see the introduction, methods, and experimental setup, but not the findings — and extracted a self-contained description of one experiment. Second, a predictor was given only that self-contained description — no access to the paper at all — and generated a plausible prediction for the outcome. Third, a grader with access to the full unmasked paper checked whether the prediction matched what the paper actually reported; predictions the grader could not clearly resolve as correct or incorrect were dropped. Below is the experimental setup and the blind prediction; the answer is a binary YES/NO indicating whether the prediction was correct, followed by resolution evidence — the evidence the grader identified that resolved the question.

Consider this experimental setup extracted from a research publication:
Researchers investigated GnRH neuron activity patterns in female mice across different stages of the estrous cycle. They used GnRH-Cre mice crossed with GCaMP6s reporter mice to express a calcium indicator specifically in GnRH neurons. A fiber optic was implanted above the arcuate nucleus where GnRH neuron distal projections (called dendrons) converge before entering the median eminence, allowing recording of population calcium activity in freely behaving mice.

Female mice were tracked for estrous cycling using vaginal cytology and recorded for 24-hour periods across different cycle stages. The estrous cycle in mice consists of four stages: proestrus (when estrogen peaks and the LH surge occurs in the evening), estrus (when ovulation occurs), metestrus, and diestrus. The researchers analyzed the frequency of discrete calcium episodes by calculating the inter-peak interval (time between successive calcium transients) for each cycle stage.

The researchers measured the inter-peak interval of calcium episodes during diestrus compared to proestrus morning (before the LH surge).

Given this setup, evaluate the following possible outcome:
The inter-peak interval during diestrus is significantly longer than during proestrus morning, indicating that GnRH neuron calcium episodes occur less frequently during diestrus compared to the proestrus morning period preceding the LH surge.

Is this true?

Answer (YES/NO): NO